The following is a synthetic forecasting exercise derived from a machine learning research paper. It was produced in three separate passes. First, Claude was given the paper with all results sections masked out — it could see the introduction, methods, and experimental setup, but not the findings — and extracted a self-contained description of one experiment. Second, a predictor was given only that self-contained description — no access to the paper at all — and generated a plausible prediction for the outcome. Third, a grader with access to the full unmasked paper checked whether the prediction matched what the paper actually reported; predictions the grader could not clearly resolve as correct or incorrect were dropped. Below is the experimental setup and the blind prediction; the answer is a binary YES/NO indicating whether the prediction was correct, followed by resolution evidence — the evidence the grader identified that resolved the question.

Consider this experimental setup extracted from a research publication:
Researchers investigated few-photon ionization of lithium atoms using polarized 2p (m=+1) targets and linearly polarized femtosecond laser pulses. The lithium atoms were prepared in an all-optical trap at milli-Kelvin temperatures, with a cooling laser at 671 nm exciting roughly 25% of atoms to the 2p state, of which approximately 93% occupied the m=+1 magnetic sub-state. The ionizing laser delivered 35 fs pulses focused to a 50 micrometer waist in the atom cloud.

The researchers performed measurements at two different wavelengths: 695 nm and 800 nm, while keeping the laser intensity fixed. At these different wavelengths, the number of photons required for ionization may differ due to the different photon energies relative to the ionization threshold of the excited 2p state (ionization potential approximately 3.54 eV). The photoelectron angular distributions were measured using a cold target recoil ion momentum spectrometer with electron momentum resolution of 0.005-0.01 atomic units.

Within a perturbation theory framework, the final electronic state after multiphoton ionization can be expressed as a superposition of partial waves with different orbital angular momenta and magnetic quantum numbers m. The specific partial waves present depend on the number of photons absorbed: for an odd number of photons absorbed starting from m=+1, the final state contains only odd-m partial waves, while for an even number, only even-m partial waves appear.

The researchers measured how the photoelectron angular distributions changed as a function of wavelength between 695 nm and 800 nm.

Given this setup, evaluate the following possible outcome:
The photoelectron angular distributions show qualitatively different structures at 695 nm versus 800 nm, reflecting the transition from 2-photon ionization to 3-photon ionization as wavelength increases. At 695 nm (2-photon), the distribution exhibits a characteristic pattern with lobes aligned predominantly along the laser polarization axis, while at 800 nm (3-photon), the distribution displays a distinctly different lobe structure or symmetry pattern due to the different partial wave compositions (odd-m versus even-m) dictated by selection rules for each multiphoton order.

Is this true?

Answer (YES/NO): NO